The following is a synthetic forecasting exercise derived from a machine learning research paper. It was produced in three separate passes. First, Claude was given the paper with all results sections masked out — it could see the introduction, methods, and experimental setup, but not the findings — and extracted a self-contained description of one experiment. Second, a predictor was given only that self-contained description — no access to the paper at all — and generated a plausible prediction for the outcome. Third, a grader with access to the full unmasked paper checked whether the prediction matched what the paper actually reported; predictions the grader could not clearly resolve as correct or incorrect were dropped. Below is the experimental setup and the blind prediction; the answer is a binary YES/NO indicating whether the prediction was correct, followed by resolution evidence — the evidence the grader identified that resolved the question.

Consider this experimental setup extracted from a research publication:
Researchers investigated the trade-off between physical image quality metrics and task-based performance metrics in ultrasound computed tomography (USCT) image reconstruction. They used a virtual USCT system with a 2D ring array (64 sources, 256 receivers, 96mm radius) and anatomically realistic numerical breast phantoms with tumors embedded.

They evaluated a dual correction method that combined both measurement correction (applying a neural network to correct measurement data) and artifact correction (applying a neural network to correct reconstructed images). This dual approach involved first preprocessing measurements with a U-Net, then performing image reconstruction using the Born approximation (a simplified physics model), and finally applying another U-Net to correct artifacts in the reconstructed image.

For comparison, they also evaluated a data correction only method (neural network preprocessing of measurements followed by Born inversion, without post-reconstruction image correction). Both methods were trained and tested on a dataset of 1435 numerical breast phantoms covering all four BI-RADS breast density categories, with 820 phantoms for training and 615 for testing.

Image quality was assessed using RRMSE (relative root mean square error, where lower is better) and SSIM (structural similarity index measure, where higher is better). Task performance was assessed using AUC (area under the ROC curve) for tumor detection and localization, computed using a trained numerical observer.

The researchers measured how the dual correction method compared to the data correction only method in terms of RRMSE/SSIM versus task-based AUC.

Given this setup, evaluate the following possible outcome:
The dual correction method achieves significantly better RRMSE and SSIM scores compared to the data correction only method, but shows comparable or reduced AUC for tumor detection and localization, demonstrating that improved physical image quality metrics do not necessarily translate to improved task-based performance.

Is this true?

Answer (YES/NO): YES